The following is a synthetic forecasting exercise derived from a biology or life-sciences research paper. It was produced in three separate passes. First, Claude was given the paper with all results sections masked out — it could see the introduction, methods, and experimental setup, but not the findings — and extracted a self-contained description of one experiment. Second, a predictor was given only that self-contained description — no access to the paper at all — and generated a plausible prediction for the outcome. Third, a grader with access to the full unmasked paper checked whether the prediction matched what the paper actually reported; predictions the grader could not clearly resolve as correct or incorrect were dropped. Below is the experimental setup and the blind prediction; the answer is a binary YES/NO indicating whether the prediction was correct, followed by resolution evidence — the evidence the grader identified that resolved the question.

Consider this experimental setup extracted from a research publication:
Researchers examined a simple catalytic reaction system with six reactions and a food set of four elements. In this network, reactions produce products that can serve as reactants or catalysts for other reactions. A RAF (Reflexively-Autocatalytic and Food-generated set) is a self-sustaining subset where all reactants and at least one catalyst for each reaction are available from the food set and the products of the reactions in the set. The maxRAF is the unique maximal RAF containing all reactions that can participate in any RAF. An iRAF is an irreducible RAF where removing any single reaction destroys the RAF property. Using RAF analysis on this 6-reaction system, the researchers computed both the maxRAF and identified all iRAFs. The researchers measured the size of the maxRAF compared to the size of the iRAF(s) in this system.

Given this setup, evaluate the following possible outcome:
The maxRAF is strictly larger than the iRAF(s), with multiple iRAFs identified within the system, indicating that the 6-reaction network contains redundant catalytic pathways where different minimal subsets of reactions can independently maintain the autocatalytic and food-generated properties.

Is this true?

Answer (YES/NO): NO